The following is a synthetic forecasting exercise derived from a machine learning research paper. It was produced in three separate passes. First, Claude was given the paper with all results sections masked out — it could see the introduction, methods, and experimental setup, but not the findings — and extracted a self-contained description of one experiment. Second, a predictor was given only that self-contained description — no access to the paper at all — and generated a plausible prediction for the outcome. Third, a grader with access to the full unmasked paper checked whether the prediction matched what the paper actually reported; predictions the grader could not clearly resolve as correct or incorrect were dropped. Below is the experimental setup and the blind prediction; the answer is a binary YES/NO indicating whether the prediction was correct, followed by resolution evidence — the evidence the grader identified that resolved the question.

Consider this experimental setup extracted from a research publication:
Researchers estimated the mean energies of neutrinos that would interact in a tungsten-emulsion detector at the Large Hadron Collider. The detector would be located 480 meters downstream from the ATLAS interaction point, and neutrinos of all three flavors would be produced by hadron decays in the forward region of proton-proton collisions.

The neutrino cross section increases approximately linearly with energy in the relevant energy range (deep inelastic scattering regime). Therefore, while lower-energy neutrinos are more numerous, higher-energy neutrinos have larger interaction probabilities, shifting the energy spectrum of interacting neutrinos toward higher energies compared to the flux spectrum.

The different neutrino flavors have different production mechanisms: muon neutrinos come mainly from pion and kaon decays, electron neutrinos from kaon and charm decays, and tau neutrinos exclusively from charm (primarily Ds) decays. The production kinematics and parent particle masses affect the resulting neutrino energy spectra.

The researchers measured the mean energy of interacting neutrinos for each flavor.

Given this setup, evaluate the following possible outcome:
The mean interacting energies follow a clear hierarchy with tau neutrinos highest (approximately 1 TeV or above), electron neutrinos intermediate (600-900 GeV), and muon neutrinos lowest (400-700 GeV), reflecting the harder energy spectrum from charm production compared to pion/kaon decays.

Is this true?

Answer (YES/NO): NO